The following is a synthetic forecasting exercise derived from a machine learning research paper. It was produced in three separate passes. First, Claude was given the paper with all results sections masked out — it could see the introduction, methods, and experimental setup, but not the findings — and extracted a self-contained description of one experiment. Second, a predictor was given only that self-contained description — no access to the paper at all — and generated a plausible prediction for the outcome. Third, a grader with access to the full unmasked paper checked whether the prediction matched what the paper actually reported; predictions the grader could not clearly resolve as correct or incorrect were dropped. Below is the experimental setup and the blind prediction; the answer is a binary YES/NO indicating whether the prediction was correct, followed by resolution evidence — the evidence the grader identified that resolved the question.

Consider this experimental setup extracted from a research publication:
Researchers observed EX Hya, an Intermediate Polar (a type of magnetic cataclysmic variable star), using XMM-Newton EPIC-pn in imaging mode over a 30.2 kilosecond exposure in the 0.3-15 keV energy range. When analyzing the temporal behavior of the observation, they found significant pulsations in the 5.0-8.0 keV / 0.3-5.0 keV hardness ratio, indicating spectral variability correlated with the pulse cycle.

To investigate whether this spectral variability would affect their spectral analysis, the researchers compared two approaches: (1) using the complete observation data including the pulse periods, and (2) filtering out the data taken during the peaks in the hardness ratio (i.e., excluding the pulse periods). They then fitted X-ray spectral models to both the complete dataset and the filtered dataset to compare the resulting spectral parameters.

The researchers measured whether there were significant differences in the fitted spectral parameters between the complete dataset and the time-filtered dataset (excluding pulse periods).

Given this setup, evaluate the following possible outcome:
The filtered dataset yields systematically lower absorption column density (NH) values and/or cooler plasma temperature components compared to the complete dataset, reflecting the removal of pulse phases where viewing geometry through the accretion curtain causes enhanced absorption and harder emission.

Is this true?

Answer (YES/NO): NO